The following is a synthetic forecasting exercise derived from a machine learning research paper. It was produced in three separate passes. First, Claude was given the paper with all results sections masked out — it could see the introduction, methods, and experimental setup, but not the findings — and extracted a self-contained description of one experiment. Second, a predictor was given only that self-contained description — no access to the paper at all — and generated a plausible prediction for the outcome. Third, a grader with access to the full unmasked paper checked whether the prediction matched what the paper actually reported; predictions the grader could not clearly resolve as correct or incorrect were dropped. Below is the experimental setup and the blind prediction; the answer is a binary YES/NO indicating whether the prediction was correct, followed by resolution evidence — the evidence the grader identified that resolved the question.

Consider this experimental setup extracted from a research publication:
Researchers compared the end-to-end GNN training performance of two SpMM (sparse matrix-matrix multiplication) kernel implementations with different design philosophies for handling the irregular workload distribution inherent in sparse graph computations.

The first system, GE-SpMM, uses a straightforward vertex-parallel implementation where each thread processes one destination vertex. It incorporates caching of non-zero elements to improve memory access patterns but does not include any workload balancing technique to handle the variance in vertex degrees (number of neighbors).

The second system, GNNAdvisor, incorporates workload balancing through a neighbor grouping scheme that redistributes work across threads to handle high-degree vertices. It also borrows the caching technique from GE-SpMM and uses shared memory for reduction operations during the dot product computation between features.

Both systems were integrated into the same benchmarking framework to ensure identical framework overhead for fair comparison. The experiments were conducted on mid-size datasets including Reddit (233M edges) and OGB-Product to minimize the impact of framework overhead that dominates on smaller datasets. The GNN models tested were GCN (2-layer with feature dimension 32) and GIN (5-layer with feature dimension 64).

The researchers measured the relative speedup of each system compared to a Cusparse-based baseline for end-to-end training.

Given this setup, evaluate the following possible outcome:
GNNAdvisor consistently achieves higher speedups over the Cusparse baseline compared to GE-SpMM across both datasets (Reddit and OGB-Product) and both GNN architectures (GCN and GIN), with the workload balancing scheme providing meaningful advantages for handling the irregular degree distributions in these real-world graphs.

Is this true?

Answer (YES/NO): NO